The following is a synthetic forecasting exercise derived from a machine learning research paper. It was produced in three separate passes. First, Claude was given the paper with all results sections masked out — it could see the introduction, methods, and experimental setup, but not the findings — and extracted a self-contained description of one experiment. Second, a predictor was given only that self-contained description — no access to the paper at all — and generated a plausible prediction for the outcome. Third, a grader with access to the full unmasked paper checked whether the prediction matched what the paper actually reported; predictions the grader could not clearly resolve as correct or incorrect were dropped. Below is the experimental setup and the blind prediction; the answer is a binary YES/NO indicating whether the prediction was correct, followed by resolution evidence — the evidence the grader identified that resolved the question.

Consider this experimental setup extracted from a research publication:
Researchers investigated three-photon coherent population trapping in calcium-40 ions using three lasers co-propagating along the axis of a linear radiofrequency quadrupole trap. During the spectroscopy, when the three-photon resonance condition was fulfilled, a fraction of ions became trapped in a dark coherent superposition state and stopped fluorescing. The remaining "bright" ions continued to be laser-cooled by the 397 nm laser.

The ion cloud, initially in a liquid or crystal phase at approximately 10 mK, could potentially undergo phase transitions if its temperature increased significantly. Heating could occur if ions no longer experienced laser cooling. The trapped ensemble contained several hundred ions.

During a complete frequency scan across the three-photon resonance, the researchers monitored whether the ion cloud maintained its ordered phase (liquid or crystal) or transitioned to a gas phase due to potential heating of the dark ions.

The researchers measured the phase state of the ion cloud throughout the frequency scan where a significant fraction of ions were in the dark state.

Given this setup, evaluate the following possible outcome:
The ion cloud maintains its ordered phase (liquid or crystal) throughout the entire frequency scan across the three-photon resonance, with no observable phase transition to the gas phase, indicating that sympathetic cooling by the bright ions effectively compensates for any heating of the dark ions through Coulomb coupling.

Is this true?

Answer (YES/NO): YES